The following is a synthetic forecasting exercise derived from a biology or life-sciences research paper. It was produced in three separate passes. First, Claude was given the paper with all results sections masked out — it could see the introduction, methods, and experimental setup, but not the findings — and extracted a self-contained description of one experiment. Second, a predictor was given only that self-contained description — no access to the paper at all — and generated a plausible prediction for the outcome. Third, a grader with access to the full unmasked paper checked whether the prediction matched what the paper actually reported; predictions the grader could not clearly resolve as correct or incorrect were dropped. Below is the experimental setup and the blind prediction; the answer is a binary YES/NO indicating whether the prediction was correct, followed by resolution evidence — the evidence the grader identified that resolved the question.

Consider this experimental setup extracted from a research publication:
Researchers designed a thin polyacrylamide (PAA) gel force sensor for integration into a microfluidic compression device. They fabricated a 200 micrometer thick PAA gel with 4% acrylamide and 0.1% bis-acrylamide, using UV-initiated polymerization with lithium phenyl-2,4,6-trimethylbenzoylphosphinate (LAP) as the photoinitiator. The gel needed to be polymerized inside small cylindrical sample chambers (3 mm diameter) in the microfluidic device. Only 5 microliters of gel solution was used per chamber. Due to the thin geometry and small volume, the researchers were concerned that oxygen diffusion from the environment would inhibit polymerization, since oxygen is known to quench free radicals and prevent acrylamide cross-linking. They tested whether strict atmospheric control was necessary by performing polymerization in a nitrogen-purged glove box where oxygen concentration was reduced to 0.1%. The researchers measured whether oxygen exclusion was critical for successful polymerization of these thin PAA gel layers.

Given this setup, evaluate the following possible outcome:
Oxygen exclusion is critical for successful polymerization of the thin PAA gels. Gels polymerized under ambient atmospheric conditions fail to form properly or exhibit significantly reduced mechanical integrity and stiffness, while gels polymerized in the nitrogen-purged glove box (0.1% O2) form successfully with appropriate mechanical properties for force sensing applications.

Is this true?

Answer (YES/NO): YES